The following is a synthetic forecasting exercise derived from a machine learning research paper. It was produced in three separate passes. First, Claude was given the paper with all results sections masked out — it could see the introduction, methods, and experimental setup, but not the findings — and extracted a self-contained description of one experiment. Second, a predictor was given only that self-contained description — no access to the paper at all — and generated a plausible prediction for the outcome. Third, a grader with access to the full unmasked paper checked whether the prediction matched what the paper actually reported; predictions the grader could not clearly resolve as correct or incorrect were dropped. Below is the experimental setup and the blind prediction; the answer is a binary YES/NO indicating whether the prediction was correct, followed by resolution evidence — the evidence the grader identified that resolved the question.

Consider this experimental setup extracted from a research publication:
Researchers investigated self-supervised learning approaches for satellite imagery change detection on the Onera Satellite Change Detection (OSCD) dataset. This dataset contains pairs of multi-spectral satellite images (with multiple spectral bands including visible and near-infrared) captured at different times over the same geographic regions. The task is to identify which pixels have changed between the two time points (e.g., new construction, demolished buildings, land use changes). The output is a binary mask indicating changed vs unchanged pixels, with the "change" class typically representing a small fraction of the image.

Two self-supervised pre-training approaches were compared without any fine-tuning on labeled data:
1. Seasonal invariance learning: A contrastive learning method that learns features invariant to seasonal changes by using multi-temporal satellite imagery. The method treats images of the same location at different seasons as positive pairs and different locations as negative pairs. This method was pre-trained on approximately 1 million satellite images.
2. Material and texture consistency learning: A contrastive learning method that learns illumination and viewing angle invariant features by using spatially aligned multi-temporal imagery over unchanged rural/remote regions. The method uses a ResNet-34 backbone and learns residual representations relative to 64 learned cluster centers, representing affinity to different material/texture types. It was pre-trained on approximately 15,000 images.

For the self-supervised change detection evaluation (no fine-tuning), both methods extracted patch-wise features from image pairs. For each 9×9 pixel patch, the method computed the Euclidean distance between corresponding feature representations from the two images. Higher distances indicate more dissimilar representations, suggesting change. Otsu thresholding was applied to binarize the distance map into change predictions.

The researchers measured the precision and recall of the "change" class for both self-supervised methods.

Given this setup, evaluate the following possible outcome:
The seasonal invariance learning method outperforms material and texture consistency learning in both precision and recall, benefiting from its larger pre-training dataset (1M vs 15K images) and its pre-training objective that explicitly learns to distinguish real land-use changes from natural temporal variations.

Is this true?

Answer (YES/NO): NO